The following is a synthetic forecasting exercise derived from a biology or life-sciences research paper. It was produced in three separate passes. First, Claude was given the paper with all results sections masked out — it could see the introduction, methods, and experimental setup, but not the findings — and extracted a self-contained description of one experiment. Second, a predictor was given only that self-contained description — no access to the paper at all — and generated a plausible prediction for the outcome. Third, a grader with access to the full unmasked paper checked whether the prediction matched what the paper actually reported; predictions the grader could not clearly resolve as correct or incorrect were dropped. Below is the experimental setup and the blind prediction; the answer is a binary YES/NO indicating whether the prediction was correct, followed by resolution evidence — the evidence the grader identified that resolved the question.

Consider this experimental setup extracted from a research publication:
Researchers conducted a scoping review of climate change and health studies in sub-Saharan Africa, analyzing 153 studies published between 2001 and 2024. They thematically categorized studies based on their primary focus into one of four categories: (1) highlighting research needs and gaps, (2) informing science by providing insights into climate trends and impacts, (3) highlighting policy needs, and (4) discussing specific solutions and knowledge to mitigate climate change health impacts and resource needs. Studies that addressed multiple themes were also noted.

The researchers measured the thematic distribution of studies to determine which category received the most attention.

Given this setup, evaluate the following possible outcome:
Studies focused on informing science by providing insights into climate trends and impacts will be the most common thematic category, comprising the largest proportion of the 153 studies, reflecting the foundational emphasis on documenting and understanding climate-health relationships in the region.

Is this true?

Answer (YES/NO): YES